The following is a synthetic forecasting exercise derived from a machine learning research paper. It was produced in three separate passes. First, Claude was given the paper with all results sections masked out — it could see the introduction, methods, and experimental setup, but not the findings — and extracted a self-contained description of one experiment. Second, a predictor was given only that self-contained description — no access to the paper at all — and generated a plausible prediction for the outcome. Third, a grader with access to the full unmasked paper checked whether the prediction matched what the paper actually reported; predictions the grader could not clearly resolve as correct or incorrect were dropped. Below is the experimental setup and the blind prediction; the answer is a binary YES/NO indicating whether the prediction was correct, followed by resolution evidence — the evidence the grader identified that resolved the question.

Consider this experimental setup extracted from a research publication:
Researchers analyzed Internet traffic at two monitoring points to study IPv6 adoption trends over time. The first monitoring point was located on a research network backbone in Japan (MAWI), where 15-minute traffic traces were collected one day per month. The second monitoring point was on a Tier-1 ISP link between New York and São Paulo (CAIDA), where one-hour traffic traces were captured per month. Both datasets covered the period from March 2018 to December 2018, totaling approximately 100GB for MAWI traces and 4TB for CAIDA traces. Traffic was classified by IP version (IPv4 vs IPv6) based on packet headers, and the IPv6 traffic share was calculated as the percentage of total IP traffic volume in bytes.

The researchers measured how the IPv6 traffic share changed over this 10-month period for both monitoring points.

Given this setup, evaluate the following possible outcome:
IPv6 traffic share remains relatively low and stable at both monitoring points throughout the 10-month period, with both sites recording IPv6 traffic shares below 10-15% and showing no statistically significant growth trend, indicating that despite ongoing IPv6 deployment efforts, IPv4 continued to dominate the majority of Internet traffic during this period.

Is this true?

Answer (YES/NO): NO